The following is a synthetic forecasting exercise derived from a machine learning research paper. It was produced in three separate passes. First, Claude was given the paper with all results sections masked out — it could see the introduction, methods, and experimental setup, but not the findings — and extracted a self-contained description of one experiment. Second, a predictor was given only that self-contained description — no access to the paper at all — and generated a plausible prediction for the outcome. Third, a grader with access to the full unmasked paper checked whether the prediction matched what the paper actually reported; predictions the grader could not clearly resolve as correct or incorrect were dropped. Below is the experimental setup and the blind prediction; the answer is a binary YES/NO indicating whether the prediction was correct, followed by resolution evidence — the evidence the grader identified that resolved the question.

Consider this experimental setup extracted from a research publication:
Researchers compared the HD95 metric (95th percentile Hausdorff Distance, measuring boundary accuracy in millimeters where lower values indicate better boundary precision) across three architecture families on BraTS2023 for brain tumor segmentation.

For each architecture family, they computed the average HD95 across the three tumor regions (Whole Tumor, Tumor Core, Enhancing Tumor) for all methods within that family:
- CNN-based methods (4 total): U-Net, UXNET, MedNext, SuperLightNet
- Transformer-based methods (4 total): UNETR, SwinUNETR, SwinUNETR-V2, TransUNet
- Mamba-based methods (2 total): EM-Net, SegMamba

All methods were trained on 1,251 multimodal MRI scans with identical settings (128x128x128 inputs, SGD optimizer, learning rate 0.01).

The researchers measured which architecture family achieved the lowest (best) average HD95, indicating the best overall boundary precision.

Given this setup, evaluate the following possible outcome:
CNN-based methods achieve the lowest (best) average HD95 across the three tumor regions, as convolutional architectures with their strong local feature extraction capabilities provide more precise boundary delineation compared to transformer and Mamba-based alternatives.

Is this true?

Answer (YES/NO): NO